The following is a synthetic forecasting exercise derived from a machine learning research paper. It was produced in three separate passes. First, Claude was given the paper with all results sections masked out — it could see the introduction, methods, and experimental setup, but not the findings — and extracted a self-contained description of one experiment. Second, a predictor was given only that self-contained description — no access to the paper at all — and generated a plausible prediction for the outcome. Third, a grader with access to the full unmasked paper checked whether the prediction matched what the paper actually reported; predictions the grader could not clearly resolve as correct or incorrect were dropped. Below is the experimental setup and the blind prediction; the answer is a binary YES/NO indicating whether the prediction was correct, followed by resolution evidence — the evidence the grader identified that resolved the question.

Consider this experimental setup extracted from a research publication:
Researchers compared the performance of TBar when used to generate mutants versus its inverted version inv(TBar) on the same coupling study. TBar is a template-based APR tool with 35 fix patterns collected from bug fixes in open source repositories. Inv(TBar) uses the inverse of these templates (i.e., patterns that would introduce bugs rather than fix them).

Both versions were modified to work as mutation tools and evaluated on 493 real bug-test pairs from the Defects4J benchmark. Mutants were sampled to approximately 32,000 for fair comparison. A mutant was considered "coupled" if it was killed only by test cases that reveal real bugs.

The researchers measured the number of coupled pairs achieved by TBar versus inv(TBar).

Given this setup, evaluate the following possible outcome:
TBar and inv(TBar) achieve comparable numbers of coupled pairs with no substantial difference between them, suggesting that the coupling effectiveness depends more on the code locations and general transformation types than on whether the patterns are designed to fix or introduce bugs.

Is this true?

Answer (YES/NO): YES